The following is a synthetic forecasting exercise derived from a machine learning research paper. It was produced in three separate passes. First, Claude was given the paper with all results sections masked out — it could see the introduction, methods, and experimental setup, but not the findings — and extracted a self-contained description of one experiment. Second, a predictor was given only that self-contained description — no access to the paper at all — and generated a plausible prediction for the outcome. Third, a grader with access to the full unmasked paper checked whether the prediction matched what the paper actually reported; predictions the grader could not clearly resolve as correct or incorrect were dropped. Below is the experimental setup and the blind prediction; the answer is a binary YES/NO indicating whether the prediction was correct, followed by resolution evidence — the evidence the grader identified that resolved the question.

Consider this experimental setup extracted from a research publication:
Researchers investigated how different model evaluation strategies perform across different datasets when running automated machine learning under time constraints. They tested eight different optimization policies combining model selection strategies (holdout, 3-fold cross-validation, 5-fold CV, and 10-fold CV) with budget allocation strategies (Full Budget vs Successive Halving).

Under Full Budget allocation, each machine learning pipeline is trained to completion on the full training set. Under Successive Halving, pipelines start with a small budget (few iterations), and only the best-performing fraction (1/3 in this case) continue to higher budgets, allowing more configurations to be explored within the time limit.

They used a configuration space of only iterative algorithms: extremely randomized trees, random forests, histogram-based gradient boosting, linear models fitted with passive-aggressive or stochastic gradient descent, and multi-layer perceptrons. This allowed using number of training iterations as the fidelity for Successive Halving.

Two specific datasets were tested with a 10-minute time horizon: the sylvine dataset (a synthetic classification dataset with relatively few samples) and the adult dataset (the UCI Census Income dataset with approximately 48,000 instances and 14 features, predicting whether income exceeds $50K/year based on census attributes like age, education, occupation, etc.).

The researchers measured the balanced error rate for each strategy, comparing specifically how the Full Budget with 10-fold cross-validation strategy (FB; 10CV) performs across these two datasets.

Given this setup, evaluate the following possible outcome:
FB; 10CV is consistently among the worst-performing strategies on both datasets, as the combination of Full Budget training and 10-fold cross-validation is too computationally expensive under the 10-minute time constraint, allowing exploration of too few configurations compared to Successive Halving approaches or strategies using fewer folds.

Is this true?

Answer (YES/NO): NO